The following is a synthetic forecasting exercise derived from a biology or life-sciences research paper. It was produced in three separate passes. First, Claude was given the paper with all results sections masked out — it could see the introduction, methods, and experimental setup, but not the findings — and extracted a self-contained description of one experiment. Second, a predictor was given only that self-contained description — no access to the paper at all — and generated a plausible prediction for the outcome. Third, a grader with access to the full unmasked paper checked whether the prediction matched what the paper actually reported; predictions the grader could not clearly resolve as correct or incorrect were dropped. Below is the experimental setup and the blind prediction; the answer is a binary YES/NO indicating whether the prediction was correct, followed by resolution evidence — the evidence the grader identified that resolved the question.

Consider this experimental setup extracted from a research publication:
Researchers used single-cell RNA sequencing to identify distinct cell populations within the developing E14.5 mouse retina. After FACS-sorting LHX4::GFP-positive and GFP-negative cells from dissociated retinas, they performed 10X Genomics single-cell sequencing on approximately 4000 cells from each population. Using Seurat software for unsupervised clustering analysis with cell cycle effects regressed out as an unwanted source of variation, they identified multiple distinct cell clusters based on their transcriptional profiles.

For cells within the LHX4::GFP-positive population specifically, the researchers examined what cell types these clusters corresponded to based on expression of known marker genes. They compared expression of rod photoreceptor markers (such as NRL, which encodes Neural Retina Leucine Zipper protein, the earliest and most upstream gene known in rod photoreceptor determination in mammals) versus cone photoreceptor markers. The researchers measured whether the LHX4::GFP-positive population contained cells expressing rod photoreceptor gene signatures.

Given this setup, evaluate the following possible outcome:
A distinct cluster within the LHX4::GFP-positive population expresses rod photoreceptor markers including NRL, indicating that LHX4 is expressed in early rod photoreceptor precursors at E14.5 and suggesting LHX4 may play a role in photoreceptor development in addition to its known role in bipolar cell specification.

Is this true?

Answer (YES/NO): NO